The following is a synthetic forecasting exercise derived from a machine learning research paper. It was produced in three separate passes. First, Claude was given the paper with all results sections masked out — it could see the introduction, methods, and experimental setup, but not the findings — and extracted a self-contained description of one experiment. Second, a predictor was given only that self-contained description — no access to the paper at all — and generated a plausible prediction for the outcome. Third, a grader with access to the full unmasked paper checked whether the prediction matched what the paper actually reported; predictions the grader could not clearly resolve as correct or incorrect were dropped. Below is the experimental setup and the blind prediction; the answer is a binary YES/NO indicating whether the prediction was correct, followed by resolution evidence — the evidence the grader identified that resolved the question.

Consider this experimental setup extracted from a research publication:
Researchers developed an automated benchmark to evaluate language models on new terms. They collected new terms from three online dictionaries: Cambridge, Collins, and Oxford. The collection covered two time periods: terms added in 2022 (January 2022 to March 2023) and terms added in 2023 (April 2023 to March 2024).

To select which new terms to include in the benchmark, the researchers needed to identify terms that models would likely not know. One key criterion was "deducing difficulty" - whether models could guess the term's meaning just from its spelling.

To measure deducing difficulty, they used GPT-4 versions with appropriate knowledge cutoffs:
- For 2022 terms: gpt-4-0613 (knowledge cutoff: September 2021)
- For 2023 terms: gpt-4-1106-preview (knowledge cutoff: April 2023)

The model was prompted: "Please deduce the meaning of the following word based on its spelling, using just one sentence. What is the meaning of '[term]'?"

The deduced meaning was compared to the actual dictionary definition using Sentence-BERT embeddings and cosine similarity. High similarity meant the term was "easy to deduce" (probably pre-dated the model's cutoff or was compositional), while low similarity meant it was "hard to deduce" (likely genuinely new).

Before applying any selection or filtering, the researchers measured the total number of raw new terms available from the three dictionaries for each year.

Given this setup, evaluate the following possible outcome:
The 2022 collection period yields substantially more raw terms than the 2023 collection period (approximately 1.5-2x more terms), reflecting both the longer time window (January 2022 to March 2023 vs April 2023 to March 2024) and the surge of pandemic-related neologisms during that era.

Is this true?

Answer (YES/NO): NO